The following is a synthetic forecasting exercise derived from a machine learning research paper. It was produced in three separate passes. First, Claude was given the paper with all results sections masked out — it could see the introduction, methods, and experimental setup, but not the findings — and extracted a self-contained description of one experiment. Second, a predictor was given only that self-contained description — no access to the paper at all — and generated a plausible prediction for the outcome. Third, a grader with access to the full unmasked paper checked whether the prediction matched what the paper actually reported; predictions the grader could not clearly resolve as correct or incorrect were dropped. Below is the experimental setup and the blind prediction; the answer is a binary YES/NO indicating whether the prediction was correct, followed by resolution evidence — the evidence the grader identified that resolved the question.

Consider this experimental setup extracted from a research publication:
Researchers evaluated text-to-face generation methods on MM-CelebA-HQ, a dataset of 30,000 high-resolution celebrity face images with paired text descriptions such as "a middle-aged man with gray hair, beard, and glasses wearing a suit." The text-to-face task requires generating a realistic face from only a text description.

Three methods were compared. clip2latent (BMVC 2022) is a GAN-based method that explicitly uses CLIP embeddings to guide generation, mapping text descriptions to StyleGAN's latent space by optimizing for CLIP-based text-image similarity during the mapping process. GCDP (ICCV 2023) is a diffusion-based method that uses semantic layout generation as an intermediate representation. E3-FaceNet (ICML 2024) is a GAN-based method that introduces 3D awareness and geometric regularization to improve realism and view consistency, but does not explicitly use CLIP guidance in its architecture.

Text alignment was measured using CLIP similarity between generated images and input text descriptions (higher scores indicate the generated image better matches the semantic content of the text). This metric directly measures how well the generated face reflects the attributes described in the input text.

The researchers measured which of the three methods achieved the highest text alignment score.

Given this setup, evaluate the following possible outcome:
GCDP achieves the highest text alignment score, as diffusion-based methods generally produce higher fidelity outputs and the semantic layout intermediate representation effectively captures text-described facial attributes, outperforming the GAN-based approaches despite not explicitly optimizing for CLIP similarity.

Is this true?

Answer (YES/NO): NO